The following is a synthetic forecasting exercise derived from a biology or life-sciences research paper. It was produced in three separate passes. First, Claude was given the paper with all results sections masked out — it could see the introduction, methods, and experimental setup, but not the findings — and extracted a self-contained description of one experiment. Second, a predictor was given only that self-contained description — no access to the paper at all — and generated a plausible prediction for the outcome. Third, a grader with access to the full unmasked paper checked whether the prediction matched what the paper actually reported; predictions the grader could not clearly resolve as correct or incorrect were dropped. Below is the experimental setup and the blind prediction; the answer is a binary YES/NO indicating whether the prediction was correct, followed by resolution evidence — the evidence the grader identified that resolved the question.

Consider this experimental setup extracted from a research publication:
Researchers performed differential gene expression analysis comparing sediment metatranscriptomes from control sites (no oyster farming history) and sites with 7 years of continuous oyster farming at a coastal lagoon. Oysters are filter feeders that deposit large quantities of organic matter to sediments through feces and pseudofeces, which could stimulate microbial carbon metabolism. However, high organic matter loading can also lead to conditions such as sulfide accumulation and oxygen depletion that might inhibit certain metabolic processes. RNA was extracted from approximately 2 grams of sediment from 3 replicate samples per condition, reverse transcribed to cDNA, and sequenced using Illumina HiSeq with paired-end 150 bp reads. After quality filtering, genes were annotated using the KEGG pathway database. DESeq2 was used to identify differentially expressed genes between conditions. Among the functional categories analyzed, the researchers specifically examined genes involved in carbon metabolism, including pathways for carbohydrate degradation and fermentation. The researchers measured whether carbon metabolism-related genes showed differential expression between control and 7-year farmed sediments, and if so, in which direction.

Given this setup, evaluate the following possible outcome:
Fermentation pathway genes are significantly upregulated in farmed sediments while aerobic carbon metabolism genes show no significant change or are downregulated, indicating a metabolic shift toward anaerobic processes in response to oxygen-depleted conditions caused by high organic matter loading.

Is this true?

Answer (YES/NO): NO